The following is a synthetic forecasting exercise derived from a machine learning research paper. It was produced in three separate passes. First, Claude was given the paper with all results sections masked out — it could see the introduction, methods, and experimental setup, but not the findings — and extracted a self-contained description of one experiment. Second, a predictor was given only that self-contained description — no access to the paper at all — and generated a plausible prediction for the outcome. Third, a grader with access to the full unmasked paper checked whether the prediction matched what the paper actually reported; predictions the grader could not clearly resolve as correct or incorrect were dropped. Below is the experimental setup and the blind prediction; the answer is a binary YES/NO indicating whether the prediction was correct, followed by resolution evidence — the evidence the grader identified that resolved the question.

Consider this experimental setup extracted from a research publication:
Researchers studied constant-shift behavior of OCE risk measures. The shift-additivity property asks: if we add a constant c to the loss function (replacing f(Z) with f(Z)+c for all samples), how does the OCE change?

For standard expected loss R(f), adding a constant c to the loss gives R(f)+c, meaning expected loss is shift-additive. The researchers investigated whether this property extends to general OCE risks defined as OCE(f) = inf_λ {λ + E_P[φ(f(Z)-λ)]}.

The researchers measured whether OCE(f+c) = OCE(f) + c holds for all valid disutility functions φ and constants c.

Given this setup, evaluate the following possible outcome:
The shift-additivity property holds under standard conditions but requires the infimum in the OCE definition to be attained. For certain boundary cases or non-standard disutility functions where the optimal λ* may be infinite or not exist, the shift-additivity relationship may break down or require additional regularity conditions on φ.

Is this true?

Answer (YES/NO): NO